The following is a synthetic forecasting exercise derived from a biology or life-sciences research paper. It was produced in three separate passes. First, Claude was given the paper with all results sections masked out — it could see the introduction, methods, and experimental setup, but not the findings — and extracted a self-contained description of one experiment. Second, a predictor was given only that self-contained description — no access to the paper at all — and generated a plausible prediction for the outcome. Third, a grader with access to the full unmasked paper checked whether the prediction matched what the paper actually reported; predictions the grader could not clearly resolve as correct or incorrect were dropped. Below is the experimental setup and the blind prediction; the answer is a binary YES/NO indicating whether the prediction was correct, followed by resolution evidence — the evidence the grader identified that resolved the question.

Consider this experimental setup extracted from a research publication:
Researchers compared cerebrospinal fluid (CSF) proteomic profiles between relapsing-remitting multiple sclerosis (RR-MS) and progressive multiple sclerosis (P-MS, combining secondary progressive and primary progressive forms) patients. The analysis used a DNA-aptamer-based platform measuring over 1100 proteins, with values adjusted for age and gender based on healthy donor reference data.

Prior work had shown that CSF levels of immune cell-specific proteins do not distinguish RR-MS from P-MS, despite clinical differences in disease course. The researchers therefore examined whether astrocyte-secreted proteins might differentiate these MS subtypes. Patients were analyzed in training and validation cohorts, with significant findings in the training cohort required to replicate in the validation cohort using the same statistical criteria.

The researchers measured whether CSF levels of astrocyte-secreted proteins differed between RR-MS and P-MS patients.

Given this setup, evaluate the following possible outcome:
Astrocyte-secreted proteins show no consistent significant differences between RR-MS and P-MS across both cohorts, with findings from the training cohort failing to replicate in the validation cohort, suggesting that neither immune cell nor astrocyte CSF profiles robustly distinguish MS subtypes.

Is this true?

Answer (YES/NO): NO